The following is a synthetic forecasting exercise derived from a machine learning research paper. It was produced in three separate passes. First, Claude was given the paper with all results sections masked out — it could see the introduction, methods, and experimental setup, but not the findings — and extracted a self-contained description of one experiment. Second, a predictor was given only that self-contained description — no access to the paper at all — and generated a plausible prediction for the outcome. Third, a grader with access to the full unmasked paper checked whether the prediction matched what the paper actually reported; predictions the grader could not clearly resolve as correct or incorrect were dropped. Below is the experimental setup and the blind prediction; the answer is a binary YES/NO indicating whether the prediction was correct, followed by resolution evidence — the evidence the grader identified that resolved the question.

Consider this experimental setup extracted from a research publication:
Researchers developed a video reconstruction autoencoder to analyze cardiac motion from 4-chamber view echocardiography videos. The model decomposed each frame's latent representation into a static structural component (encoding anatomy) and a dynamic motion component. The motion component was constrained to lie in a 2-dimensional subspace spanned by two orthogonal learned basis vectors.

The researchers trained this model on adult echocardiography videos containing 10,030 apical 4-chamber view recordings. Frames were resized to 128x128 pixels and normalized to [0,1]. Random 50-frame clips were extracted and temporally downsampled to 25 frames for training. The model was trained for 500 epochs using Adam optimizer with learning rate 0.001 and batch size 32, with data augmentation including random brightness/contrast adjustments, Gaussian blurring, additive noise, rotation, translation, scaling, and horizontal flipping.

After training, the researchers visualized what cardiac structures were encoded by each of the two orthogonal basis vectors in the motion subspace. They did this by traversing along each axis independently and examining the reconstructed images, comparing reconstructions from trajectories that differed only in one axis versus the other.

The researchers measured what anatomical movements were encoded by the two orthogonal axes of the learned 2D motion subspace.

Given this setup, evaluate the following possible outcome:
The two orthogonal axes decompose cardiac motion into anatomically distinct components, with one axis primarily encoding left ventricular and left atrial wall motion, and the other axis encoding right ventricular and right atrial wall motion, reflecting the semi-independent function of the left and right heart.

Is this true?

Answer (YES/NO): NO